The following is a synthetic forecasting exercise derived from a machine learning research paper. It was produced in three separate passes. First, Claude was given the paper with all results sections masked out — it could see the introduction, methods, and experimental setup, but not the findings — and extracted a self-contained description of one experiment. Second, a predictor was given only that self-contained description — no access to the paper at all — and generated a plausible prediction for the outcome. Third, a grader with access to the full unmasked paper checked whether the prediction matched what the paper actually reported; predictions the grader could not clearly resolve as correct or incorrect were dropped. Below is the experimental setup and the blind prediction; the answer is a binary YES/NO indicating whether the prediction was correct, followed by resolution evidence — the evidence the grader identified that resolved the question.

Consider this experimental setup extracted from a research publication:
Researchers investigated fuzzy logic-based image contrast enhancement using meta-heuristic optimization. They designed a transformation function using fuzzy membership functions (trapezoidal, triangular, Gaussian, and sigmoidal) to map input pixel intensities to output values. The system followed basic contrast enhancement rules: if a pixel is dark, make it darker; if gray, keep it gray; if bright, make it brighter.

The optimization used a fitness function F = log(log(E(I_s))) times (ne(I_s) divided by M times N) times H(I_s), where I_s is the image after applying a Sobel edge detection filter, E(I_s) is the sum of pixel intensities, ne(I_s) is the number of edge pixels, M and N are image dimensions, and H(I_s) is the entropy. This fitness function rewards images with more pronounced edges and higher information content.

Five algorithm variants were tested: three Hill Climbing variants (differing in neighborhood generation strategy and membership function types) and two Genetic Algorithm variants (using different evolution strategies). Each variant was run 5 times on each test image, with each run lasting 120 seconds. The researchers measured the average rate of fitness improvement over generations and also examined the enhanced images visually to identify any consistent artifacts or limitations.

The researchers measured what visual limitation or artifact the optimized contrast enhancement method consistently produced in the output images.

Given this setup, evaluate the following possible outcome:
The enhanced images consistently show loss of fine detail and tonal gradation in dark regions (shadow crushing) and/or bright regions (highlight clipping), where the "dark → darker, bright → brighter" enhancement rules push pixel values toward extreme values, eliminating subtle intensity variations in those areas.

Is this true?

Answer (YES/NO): NO